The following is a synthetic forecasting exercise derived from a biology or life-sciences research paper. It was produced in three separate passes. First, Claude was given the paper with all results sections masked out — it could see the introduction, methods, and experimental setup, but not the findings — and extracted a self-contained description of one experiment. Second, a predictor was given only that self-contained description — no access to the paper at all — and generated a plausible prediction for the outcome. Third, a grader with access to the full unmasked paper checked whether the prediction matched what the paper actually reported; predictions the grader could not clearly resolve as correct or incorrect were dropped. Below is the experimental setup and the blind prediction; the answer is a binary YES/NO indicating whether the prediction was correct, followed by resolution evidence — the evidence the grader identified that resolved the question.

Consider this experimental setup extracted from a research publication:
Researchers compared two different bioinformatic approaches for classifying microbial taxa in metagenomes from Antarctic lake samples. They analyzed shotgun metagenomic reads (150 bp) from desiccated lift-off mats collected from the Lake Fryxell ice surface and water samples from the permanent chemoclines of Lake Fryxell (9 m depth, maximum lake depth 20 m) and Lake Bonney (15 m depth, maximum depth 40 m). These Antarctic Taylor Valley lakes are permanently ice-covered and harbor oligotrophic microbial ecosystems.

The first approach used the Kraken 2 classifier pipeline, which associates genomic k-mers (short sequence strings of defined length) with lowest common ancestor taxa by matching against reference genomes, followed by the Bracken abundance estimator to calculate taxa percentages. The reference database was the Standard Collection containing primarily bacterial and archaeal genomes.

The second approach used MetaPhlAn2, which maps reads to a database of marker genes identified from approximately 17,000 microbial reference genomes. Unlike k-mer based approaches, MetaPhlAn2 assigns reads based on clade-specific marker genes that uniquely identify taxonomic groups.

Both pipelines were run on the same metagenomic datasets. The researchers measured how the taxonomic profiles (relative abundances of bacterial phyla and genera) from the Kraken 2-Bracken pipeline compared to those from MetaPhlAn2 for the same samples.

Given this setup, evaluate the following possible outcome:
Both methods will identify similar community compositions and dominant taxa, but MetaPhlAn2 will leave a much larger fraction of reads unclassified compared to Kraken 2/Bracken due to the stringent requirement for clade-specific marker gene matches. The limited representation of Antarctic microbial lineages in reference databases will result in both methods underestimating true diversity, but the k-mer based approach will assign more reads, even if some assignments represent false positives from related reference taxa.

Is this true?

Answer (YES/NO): NO